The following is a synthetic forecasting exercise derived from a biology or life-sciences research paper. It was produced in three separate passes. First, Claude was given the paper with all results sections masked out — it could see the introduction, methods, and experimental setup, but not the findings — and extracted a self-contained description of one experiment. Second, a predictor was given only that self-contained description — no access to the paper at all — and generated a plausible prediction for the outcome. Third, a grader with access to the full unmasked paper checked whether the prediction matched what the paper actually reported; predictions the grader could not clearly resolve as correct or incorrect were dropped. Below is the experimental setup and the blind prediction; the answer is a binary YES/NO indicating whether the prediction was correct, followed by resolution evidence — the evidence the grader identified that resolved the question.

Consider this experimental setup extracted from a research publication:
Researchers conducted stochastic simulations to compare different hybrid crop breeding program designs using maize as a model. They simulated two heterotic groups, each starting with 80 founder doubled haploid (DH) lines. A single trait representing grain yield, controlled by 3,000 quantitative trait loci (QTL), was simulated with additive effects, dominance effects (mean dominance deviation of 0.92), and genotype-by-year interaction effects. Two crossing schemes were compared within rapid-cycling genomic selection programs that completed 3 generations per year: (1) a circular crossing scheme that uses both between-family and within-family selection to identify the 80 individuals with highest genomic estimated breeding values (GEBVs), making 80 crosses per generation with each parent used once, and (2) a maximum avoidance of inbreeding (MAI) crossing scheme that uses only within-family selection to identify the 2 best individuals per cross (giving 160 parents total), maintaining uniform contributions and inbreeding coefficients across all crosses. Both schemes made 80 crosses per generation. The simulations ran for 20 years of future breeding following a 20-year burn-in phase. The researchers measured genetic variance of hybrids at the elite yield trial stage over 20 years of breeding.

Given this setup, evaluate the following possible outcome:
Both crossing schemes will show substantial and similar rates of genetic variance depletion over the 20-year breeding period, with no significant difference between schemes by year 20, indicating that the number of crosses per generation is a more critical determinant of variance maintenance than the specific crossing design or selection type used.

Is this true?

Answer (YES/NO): NO